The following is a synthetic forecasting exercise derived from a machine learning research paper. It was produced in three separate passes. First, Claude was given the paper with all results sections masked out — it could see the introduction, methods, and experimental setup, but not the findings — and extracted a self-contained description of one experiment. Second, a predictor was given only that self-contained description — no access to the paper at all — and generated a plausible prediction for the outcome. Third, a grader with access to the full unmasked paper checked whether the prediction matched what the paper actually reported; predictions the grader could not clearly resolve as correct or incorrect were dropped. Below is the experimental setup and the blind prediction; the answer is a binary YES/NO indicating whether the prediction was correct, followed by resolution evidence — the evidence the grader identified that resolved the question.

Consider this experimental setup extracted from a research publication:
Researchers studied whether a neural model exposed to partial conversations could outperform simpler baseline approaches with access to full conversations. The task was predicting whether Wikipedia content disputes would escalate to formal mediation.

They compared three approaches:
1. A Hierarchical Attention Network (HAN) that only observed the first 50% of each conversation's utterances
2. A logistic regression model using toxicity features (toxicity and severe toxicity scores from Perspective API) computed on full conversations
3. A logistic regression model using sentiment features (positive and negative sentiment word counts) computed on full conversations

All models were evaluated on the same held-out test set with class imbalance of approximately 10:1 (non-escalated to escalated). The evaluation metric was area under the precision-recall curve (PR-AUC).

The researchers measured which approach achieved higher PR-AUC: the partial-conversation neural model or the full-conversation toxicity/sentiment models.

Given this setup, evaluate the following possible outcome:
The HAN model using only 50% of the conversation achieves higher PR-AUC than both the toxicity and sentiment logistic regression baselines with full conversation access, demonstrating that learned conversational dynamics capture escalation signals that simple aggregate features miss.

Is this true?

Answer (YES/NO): YES